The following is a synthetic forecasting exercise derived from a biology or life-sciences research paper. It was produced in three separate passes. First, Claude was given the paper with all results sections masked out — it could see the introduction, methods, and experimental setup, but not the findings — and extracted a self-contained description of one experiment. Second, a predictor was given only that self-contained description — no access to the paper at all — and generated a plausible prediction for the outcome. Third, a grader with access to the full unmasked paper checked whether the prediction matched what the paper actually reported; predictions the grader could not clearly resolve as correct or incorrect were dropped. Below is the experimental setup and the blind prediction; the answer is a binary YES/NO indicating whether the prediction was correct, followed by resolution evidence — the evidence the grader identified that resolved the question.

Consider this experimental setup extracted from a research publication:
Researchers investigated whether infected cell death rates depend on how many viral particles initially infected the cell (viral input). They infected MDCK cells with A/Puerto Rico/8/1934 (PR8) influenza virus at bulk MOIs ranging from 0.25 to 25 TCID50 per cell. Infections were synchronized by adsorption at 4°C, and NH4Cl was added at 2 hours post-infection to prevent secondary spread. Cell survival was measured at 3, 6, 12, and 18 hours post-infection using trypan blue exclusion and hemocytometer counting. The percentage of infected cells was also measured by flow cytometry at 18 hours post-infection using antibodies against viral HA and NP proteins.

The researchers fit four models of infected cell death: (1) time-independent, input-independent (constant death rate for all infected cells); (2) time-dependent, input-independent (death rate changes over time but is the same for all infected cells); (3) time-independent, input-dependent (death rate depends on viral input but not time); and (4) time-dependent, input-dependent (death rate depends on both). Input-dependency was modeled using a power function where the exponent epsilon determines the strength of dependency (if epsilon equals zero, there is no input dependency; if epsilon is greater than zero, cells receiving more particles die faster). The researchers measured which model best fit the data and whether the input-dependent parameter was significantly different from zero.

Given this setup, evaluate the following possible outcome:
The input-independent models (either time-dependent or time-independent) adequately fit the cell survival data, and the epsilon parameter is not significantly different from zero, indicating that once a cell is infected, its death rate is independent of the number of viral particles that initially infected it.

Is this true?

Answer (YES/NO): YES